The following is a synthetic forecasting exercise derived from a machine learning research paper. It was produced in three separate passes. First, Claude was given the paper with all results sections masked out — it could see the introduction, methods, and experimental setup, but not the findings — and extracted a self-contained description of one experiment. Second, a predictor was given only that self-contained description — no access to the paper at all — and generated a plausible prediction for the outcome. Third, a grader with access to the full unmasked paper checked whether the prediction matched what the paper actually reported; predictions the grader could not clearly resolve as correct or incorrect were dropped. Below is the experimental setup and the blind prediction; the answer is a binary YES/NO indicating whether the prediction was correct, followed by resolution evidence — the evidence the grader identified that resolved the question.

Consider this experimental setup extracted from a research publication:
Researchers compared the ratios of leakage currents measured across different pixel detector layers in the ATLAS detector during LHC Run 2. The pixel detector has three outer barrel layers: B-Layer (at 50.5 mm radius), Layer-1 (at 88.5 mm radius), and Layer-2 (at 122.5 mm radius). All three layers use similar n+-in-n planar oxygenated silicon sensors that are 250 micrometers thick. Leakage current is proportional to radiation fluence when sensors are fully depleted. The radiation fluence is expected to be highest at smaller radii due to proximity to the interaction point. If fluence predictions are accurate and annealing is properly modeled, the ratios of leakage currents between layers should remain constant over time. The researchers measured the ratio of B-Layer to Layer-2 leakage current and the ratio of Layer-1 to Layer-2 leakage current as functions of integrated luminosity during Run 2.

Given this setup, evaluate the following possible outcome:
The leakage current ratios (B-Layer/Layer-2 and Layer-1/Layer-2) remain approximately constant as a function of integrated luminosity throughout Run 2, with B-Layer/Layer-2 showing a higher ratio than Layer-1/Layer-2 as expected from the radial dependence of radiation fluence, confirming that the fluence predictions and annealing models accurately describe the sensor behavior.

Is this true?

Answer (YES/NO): NO